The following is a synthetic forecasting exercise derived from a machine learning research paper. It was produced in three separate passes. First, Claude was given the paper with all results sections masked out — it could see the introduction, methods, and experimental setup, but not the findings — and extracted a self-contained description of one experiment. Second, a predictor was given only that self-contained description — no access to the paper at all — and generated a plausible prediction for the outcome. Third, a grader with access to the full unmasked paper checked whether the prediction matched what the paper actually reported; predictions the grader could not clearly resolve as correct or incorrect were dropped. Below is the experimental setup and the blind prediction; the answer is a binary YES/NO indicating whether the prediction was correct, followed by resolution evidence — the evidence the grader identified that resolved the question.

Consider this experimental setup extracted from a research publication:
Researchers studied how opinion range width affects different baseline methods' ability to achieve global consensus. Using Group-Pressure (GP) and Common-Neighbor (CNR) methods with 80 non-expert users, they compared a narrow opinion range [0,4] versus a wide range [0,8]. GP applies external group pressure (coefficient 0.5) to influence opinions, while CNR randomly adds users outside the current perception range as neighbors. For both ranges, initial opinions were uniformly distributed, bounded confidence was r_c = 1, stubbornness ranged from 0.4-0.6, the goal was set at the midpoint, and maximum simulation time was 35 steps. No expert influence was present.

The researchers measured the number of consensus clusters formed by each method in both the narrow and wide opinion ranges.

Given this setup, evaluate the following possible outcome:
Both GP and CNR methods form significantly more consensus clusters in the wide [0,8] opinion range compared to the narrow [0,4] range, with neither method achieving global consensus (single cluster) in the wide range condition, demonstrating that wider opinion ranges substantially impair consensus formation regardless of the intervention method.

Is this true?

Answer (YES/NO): YES